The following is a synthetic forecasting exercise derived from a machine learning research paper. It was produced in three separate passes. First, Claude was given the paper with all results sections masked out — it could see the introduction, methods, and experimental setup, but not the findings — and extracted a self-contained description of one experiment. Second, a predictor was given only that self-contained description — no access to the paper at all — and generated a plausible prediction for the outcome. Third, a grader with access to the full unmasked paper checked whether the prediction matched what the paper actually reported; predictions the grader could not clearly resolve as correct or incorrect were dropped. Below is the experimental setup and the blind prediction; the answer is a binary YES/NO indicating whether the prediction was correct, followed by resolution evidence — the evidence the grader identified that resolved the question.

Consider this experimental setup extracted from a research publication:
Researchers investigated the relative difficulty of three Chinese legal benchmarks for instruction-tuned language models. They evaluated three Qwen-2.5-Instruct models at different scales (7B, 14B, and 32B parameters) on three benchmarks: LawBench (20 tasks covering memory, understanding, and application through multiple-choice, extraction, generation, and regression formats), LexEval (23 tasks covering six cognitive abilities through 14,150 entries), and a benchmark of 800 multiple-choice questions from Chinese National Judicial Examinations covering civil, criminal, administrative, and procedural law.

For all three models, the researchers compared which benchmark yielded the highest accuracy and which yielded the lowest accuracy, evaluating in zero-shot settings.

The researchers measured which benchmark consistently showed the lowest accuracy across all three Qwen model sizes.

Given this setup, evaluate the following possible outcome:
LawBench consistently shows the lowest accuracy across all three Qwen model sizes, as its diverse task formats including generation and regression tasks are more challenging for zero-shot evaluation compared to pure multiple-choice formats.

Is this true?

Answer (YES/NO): NO